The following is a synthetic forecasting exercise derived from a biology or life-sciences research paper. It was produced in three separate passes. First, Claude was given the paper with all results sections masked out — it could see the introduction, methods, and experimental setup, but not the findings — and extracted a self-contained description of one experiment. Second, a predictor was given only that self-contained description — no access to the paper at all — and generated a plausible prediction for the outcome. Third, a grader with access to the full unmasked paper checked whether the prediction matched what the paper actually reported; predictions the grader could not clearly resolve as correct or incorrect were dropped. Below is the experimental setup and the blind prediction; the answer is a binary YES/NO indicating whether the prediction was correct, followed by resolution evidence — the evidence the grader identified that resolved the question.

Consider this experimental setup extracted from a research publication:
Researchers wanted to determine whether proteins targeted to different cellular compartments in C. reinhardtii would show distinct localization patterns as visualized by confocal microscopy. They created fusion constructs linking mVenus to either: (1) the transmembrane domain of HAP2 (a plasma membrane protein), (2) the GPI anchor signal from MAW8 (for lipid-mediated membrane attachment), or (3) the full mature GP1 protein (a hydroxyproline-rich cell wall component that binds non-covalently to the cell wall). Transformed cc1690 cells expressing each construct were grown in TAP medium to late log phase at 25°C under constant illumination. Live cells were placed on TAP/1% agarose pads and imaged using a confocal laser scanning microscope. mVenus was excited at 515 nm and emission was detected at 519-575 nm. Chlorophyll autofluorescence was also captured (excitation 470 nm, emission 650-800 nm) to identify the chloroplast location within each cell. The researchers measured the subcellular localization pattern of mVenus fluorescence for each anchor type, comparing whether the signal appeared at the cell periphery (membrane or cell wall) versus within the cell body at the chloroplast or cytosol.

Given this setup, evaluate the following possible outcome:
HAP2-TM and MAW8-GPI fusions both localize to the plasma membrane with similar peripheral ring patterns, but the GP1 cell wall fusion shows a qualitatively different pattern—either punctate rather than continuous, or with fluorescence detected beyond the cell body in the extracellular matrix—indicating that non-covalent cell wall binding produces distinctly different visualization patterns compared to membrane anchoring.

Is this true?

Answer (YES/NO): NO